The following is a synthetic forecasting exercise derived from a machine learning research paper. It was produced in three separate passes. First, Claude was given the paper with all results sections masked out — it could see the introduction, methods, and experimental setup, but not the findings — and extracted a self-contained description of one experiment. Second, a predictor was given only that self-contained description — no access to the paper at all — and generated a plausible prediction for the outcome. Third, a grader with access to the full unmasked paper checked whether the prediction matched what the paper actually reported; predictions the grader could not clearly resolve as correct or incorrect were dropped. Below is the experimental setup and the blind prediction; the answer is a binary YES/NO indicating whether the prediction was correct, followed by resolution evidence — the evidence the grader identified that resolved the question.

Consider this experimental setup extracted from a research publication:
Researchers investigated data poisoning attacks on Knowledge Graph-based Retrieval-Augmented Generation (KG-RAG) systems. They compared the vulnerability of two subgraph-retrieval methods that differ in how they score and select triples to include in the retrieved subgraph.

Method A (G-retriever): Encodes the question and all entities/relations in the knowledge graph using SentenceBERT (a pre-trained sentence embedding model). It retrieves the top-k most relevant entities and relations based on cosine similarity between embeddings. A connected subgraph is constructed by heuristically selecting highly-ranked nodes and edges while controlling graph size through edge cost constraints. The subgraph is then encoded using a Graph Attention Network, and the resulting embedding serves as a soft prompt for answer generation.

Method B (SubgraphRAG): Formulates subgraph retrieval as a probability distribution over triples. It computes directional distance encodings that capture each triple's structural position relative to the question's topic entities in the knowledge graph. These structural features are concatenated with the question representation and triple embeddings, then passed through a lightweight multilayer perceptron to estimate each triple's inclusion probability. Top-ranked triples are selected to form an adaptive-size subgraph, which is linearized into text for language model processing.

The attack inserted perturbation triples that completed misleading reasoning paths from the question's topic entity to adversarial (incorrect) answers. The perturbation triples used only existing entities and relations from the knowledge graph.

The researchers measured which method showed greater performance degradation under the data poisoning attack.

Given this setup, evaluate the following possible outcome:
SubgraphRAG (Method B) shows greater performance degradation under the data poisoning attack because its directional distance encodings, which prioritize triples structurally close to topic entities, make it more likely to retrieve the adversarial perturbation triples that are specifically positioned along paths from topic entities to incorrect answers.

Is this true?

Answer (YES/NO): YES